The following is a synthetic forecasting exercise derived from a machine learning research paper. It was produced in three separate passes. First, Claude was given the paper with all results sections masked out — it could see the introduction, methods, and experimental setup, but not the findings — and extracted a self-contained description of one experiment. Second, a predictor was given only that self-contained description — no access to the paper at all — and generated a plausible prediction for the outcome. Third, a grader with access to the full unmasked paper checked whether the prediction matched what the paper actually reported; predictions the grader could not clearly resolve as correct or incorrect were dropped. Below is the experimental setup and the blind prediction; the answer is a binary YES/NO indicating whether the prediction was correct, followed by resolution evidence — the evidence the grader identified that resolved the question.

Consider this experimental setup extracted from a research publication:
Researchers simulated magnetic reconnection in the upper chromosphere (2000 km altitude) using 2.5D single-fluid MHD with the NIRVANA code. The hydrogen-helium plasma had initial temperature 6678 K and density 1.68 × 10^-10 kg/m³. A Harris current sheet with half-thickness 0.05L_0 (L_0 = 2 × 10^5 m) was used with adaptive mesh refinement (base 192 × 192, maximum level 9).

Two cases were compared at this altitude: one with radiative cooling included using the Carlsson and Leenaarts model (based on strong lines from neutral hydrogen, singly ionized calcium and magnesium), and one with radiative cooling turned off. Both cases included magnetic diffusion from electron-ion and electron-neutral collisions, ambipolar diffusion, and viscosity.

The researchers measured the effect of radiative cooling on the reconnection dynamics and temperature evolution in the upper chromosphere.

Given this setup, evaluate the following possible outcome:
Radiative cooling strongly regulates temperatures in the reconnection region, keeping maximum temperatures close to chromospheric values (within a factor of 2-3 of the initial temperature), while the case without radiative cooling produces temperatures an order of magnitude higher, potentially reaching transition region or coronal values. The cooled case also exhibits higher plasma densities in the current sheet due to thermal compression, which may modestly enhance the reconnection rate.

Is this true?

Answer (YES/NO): NO